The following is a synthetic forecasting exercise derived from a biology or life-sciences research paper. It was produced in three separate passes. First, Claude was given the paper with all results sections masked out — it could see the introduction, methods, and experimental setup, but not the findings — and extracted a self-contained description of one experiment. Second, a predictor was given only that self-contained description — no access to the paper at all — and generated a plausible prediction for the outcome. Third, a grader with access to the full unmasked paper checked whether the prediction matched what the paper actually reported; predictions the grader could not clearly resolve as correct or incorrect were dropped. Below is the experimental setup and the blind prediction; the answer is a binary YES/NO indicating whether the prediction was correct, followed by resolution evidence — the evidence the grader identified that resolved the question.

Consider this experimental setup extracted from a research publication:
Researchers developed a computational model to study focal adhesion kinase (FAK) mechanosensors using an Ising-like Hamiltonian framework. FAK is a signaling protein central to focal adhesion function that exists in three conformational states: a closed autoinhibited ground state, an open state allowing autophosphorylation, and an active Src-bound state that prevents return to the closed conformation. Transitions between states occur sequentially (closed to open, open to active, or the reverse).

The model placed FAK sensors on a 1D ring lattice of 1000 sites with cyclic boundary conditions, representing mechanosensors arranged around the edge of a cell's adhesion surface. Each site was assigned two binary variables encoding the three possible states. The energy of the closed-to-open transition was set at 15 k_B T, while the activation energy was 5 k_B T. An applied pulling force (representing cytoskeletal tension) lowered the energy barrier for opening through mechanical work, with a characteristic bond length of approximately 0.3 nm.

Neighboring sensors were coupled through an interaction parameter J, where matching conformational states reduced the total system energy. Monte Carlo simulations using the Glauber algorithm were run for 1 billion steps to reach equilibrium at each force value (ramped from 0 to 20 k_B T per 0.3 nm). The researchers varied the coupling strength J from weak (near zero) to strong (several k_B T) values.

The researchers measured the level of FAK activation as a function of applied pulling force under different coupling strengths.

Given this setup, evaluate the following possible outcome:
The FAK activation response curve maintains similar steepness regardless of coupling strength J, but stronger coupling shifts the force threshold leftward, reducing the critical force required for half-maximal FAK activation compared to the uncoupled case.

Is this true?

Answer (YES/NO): NO